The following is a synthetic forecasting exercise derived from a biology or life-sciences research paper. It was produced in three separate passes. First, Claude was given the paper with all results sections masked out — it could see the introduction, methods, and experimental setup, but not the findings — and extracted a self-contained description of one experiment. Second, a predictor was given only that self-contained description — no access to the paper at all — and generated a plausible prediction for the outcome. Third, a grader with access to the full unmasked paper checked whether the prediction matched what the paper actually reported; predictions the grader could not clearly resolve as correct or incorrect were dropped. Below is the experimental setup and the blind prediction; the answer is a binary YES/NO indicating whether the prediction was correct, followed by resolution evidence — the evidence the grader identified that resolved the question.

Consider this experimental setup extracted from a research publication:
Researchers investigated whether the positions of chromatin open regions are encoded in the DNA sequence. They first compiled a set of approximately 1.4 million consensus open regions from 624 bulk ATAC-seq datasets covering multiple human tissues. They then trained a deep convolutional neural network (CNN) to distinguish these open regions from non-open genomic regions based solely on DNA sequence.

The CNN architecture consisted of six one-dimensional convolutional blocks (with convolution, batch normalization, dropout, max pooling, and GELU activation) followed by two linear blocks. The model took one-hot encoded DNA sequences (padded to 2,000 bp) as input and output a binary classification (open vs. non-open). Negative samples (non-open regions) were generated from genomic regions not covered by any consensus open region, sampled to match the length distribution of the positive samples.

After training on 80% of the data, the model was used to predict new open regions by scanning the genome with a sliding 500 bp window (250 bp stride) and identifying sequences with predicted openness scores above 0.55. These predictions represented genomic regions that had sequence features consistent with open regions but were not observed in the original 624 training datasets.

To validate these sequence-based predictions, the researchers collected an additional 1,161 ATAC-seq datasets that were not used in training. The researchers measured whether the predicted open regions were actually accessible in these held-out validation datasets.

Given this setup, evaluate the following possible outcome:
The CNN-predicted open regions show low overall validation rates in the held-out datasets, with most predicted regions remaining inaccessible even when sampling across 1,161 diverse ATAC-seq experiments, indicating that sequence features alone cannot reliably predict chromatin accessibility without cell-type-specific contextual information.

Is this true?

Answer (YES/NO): NO